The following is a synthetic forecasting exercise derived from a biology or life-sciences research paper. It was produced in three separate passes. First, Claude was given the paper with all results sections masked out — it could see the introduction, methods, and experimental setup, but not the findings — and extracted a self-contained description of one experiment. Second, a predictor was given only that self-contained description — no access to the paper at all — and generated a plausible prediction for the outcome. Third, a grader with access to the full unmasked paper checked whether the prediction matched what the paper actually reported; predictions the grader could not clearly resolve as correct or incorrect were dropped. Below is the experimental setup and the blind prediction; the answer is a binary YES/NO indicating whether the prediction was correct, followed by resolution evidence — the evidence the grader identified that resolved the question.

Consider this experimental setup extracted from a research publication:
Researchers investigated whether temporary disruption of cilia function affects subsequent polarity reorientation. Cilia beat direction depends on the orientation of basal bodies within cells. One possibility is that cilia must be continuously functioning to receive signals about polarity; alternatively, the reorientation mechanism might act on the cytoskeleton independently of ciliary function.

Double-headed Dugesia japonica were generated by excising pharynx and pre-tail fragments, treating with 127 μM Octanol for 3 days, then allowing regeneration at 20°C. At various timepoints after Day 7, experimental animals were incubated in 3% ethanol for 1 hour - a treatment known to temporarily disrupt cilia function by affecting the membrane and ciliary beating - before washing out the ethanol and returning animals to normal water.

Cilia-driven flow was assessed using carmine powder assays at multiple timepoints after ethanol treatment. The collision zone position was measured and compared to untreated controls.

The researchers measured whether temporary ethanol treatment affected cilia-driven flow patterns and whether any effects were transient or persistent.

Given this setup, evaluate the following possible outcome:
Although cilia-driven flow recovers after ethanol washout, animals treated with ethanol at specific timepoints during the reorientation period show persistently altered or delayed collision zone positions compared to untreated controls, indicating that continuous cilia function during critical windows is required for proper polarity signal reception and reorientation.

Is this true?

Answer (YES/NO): NO